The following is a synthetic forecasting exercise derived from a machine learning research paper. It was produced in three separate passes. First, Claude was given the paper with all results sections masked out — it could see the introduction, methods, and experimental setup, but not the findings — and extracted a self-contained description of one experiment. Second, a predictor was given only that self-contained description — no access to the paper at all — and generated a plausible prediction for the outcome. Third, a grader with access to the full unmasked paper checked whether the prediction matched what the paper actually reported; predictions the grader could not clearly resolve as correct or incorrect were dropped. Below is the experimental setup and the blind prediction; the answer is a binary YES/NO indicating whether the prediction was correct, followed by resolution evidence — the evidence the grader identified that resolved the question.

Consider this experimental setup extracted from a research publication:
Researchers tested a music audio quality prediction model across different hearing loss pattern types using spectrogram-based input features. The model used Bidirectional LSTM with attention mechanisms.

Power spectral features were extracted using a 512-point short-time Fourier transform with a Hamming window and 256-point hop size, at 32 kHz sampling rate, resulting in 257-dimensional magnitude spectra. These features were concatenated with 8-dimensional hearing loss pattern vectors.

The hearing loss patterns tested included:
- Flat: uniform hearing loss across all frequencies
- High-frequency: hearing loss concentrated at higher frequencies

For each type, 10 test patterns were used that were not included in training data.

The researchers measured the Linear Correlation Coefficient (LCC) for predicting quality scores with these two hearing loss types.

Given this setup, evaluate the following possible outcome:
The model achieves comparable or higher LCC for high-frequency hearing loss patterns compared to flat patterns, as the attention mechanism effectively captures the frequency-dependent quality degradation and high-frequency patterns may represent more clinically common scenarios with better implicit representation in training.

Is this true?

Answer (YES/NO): NO